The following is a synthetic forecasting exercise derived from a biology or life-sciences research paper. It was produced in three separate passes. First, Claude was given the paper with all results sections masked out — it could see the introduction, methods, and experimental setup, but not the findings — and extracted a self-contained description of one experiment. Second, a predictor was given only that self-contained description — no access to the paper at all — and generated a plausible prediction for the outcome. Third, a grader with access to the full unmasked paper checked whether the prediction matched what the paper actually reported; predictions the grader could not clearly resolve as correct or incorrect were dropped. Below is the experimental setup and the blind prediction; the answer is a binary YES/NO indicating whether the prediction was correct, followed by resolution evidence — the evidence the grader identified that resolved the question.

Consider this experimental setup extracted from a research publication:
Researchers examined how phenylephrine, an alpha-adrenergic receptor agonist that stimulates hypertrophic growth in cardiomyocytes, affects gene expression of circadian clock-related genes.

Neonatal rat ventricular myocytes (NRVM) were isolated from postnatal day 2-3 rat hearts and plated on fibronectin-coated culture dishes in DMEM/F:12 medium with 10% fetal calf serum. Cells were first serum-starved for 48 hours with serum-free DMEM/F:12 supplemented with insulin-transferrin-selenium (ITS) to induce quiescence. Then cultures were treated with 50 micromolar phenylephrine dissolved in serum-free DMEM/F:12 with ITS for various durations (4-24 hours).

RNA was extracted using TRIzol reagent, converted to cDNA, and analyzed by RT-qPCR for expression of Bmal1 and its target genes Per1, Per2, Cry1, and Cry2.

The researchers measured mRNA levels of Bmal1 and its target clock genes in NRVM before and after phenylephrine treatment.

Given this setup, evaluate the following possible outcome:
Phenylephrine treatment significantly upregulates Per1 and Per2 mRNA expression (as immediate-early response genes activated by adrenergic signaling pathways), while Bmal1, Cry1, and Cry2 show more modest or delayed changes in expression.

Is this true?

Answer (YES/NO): NO